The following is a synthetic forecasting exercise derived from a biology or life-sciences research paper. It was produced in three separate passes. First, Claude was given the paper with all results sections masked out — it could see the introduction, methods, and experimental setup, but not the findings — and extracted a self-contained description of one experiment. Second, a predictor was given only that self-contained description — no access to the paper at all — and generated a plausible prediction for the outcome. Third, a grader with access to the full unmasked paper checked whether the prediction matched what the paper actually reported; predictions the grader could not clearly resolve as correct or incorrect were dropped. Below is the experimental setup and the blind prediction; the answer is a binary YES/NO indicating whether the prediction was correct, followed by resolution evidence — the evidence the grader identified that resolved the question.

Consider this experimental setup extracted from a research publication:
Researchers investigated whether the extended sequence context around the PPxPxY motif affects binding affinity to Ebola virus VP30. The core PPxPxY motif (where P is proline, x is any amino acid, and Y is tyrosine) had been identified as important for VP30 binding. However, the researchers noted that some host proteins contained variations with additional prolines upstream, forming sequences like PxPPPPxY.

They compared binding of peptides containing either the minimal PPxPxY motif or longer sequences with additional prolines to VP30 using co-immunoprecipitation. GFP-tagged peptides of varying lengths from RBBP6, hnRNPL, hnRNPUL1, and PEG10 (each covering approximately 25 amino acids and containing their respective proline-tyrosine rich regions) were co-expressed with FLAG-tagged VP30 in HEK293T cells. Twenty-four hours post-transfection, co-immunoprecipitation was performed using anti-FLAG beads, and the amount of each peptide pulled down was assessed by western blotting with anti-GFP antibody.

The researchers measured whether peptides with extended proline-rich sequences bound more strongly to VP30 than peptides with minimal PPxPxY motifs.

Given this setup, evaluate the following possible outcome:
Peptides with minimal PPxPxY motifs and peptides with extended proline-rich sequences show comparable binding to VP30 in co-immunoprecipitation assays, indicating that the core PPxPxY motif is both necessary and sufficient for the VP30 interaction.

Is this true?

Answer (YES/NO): NO